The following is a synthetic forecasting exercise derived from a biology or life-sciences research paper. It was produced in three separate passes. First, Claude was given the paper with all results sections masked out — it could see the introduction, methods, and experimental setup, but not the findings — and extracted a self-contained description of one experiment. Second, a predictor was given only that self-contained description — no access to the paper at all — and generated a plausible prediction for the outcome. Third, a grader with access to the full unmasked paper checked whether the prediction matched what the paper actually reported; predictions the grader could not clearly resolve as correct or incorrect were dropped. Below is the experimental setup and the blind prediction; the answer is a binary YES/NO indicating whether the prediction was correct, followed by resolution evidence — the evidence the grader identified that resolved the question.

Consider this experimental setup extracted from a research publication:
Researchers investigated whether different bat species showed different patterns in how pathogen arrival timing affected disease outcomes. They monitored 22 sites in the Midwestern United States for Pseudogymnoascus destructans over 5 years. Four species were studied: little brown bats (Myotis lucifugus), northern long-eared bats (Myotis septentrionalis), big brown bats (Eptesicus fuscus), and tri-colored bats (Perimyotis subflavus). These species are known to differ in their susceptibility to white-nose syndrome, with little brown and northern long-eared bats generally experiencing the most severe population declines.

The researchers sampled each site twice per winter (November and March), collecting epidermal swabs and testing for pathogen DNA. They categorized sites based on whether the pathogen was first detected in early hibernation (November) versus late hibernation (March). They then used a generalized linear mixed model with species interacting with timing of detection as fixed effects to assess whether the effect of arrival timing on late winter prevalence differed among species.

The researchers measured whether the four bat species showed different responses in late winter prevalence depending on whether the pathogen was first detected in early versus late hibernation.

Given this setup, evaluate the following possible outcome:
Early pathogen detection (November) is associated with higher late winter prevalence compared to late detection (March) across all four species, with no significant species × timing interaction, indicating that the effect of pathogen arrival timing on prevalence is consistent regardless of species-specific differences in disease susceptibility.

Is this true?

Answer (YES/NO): NO